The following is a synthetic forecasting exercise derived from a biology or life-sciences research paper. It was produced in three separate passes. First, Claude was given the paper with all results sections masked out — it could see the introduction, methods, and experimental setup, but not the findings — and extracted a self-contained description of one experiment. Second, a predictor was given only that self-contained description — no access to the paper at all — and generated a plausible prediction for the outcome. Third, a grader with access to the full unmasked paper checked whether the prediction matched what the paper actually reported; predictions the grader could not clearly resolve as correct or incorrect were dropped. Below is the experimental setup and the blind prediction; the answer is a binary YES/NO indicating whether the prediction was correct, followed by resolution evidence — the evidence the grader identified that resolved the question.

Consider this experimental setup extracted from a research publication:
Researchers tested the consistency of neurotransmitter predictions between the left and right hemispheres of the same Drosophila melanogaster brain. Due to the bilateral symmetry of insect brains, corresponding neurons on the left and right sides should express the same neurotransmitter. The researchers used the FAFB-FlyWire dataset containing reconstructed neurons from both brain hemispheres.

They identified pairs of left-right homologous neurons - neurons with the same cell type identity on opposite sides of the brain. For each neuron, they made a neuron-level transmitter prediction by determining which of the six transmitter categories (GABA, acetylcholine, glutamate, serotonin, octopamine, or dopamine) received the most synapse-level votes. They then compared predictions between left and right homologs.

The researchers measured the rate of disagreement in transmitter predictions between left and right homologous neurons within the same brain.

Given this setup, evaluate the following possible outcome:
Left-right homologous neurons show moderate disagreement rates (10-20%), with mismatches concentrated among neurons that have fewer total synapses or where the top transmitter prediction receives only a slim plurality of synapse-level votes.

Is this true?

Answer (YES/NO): NO